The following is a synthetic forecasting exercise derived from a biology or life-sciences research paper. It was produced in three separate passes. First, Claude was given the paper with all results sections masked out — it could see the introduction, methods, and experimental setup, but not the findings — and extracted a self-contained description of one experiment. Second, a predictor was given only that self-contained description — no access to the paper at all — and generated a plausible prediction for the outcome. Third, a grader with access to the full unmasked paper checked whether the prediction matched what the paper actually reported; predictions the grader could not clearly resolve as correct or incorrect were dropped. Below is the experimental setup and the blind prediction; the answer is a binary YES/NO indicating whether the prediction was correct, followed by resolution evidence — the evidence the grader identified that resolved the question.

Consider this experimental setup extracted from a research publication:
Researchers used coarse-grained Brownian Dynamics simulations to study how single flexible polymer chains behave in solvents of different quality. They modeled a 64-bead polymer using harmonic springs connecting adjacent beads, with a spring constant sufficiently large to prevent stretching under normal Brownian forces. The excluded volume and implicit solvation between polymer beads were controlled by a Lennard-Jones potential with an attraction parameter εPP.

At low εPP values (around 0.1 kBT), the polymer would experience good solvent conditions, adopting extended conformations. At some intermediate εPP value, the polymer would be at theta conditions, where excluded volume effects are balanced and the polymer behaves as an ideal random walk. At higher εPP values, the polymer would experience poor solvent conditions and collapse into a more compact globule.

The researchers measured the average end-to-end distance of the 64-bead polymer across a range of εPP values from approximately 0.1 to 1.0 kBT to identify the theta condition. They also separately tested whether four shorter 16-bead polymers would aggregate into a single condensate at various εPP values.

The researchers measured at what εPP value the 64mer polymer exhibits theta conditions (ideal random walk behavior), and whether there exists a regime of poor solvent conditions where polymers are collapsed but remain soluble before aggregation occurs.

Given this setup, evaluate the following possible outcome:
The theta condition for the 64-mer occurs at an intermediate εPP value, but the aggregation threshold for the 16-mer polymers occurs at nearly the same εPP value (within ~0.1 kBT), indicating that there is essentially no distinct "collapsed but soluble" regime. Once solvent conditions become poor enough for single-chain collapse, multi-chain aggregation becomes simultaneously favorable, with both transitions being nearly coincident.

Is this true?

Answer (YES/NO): NO